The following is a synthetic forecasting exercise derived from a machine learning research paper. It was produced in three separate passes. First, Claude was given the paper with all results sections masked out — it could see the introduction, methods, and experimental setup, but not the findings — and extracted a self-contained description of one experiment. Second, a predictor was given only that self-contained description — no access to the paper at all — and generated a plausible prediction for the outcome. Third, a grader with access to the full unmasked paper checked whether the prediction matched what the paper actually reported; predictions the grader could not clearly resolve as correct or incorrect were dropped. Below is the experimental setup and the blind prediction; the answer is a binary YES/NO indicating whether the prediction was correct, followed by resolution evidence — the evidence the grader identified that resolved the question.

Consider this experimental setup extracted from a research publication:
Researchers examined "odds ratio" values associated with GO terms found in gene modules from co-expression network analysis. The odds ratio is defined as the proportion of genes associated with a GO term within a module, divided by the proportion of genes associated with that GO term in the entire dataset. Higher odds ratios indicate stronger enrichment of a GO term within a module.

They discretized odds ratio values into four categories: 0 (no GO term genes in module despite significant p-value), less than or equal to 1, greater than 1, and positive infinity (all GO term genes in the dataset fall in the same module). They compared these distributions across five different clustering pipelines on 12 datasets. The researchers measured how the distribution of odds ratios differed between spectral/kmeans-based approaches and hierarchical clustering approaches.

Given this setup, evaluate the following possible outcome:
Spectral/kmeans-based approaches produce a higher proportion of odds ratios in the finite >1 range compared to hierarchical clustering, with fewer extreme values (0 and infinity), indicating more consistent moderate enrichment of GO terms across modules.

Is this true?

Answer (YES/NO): NO